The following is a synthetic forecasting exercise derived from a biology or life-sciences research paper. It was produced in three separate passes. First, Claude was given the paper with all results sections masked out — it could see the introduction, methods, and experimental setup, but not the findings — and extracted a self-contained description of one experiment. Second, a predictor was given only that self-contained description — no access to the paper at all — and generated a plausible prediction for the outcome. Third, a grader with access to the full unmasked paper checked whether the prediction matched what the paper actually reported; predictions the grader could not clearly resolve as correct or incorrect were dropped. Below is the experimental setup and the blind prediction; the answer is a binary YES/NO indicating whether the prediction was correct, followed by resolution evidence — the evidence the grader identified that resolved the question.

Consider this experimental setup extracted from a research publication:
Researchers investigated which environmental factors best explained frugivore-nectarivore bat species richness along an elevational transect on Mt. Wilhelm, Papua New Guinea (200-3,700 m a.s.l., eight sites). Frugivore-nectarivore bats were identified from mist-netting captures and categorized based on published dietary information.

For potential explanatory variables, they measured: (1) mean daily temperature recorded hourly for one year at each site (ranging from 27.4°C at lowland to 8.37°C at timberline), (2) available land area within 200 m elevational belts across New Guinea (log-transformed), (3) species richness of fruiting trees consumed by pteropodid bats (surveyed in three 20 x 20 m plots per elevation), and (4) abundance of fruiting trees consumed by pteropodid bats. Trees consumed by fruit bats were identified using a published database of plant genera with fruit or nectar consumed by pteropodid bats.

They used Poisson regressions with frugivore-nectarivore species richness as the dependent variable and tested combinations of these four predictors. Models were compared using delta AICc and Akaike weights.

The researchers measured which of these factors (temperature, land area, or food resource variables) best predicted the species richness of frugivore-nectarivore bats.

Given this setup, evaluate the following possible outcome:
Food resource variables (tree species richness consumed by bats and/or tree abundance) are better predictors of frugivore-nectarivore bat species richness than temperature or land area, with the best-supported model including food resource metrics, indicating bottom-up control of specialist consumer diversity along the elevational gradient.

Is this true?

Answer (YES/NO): NO